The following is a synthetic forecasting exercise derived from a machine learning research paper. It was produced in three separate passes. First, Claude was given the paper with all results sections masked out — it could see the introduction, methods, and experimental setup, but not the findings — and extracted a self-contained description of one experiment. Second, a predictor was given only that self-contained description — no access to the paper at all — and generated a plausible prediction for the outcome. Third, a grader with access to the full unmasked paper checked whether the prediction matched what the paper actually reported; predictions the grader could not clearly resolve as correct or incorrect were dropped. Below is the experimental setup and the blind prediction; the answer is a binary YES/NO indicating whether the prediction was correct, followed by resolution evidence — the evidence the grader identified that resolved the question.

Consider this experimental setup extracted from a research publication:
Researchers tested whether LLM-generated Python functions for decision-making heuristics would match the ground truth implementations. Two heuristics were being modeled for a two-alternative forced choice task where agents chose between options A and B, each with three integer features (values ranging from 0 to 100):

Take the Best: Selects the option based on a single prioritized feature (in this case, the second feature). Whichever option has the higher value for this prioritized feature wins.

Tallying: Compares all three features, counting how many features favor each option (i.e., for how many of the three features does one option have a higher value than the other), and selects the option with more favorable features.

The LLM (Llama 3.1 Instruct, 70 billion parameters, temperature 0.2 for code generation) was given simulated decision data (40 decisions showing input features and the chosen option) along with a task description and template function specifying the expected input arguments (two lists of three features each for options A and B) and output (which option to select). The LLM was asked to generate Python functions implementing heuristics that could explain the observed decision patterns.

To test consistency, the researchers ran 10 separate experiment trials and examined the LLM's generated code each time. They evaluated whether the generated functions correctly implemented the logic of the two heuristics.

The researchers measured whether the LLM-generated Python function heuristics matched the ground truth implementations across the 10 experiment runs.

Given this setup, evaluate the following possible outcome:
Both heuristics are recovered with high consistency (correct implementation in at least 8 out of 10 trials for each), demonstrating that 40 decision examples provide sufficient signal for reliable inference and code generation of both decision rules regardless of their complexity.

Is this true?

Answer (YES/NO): NO